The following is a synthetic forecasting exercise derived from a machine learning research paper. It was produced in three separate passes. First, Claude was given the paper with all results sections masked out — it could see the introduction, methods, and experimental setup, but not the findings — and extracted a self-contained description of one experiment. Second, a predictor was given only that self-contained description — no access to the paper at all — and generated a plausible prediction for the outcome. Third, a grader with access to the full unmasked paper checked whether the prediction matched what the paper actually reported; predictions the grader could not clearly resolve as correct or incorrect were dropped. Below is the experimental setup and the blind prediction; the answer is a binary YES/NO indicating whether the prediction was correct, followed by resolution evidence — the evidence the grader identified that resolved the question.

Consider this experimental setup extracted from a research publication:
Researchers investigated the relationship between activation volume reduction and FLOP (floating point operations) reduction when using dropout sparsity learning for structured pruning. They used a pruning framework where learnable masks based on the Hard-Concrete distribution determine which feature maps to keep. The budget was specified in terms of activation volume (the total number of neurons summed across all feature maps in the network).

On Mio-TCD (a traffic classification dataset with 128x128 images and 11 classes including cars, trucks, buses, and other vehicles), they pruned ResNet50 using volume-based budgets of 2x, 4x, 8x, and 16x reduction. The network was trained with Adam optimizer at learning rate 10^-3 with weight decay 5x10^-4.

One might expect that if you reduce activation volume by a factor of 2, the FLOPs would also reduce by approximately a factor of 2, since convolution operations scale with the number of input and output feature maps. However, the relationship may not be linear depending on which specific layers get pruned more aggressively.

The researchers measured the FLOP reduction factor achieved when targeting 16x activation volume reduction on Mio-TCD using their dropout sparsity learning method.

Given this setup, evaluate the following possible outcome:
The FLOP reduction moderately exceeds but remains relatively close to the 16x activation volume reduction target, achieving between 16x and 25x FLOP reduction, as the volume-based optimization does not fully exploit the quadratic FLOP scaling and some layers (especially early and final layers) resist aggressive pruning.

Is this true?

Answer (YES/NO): NO